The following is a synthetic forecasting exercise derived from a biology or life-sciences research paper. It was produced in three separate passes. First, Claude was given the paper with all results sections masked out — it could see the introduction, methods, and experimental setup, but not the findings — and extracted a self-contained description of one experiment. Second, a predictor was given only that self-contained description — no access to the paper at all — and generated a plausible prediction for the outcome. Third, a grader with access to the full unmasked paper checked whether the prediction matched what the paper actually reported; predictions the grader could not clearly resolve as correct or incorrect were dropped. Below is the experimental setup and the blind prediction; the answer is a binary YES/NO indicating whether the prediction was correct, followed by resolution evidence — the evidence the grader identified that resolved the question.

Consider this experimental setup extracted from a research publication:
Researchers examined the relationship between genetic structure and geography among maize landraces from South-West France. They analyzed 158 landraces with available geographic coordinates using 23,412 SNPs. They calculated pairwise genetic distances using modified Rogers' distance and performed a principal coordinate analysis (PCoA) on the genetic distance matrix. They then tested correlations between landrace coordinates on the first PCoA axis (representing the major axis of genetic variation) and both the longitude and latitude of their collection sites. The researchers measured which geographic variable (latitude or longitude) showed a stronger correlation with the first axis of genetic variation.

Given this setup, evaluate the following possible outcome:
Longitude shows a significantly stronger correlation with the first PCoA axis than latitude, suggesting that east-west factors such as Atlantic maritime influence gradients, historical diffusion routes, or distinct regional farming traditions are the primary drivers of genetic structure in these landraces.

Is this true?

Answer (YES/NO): YES